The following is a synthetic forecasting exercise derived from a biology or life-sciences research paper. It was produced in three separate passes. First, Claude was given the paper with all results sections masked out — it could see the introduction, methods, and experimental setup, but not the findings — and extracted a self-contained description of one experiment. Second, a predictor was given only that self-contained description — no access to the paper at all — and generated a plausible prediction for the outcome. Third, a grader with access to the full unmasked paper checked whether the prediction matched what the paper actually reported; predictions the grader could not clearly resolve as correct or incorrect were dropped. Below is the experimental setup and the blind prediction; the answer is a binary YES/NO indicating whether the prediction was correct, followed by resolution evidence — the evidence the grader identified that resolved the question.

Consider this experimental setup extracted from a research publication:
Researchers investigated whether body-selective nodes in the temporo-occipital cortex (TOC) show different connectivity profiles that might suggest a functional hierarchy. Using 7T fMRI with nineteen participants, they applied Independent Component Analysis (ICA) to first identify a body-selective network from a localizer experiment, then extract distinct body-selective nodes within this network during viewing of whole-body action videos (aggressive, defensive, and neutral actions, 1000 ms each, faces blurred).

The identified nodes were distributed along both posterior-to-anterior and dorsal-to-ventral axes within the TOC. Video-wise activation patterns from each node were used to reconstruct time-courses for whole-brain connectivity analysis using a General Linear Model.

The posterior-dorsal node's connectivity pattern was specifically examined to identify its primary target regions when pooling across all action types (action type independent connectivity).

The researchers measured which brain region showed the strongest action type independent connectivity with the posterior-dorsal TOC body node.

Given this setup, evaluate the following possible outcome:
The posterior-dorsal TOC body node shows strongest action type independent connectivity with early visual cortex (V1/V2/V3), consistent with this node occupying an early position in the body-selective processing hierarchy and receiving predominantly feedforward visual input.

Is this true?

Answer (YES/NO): NO